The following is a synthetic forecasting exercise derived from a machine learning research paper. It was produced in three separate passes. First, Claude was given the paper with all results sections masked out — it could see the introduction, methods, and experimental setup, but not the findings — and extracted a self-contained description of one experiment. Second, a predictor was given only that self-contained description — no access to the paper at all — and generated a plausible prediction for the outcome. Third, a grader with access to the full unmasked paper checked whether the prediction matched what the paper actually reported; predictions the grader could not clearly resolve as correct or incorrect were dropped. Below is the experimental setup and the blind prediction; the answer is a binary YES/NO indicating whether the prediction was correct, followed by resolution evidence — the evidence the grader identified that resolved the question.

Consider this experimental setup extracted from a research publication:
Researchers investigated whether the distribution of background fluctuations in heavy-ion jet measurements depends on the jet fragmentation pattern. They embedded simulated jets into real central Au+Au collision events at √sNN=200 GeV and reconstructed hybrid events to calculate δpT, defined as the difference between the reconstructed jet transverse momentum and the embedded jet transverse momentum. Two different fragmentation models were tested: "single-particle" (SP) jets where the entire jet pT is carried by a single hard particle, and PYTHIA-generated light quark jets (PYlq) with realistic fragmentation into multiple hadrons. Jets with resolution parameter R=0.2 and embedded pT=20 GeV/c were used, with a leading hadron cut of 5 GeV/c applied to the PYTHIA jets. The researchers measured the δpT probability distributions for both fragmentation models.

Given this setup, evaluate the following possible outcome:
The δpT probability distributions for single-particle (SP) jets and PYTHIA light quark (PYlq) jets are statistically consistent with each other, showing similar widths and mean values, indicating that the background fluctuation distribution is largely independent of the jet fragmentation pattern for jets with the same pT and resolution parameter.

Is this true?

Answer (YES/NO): YES